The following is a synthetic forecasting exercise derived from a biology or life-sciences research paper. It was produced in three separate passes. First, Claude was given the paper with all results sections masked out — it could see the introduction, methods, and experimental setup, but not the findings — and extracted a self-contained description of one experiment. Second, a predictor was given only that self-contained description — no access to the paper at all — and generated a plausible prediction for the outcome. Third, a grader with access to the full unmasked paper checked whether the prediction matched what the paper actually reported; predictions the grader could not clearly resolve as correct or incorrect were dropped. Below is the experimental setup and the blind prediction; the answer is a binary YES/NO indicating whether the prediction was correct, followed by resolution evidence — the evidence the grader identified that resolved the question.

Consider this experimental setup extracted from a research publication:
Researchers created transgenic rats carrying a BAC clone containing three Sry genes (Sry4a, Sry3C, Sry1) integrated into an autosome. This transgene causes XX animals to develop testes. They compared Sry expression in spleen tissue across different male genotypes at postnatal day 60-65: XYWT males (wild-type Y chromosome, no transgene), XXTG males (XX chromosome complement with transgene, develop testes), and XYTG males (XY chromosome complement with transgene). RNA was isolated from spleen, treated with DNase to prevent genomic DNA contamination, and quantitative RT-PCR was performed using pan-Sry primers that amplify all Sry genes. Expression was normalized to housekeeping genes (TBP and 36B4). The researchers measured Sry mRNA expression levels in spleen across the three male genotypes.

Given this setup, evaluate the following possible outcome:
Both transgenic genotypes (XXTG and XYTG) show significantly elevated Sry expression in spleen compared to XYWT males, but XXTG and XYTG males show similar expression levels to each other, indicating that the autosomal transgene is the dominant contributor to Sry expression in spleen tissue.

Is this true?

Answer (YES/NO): NO